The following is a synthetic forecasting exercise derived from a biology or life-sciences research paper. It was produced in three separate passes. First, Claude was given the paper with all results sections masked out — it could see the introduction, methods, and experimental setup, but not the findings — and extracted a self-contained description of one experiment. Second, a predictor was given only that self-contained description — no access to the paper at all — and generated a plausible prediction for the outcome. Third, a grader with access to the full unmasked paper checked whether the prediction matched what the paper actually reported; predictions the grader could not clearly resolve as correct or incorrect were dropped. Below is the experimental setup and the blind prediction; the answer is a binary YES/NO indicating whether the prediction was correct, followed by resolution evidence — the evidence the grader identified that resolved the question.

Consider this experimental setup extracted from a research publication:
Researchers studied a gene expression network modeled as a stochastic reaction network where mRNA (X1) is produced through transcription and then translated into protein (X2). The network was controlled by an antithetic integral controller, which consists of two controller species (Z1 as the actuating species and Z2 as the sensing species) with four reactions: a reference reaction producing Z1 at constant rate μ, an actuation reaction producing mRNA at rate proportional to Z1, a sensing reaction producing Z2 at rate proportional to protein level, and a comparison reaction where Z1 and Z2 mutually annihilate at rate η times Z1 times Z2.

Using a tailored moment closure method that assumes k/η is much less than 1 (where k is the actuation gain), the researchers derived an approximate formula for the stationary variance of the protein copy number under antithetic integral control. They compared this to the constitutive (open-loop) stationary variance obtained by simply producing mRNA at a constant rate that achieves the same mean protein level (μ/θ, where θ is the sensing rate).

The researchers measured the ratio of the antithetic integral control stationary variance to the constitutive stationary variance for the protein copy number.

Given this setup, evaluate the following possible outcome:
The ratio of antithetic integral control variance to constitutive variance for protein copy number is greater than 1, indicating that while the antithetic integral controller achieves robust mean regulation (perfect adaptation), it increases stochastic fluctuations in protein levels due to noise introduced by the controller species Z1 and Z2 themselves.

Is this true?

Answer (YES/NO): YES